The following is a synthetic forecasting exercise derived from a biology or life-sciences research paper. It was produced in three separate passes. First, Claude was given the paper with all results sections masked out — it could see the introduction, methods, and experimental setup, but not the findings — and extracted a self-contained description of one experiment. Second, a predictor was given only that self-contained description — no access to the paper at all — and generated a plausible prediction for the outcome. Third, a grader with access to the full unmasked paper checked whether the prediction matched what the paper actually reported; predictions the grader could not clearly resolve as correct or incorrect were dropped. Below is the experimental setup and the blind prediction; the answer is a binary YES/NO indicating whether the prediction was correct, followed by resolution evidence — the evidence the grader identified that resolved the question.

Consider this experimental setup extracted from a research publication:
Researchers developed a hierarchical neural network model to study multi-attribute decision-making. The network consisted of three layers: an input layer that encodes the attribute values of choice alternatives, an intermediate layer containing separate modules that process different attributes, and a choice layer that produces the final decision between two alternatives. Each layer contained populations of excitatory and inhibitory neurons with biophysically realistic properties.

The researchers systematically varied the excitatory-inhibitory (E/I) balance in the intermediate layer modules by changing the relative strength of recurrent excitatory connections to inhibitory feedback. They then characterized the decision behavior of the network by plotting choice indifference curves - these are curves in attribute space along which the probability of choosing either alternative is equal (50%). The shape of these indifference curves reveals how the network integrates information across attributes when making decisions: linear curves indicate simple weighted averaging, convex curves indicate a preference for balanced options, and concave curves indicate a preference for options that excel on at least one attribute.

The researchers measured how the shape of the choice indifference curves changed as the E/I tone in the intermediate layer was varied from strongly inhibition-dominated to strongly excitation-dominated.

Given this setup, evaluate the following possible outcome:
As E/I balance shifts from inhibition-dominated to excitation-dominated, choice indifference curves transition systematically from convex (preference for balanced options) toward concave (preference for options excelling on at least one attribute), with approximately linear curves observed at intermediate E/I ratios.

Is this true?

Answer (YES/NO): NO